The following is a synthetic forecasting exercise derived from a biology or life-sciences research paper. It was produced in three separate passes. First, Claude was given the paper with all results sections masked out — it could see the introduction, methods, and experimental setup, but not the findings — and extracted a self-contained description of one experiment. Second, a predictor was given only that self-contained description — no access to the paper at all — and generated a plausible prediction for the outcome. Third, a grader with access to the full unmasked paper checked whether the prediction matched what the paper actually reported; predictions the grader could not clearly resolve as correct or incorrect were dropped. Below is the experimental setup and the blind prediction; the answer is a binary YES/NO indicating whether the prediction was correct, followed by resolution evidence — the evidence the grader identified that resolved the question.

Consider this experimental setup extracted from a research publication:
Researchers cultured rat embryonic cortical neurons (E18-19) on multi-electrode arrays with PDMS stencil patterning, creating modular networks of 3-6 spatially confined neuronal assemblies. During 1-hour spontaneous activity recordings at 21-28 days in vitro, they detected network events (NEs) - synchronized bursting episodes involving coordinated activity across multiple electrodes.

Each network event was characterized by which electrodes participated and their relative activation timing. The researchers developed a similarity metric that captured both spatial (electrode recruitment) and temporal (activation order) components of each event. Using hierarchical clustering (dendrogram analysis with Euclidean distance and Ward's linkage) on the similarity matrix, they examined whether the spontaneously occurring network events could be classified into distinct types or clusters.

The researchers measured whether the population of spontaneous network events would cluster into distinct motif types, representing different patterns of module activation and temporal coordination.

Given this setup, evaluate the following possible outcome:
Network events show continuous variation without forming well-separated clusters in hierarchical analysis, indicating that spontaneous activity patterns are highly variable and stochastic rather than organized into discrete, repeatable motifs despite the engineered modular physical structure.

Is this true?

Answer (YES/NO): NO